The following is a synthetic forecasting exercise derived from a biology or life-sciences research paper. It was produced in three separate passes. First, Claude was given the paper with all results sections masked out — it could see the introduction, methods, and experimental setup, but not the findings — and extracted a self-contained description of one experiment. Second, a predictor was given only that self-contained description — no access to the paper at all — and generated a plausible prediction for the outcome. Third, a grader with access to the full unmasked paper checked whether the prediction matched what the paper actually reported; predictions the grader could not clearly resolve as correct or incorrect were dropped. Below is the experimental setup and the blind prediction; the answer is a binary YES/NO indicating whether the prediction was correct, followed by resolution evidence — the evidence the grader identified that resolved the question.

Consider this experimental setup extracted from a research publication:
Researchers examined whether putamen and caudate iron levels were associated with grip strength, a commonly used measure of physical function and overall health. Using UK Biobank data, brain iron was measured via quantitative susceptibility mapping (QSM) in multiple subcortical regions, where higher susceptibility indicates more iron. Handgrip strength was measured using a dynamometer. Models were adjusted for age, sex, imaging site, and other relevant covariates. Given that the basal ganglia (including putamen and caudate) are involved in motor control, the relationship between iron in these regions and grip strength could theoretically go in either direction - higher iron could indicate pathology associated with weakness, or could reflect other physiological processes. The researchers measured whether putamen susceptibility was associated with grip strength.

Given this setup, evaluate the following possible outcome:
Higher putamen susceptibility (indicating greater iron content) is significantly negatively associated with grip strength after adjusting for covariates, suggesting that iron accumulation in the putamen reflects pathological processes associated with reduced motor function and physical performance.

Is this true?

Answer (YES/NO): NO